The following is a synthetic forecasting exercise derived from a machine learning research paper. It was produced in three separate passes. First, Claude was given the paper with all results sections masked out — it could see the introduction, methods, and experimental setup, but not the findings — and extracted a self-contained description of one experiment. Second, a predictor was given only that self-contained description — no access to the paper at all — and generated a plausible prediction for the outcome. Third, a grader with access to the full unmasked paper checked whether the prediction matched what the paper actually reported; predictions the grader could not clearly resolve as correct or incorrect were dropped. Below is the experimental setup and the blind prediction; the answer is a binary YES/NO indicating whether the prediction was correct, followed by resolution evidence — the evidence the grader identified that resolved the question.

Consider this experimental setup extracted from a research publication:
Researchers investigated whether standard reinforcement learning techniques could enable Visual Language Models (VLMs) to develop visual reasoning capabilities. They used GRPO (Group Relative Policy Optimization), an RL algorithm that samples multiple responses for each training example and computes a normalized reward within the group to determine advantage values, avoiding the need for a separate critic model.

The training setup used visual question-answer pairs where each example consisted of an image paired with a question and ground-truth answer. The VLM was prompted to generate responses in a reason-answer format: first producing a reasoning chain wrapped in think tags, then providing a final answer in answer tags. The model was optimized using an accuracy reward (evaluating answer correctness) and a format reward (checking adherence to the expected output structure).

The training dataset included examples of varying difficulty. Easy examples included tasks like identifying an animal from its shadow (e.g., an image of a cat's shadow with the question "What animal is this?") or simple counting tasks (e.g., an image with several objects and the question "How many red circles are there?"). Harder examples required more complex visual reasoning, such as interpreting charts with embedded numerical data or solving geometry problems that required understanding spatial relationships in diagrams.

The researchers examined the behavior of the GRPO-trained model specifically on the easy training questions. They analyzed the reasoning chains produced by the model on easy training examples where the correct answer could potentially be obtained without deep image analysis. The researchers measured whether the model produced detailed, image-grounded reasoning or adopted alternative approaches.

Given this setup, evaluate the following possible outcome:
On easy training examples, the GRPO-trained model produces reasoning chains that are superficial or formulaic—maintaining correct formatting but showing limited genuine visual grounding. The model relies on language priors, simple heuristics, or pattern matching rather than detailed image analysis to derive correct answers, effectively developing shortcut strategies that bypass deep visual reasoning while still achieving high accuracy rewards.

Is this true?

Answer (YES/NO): YES